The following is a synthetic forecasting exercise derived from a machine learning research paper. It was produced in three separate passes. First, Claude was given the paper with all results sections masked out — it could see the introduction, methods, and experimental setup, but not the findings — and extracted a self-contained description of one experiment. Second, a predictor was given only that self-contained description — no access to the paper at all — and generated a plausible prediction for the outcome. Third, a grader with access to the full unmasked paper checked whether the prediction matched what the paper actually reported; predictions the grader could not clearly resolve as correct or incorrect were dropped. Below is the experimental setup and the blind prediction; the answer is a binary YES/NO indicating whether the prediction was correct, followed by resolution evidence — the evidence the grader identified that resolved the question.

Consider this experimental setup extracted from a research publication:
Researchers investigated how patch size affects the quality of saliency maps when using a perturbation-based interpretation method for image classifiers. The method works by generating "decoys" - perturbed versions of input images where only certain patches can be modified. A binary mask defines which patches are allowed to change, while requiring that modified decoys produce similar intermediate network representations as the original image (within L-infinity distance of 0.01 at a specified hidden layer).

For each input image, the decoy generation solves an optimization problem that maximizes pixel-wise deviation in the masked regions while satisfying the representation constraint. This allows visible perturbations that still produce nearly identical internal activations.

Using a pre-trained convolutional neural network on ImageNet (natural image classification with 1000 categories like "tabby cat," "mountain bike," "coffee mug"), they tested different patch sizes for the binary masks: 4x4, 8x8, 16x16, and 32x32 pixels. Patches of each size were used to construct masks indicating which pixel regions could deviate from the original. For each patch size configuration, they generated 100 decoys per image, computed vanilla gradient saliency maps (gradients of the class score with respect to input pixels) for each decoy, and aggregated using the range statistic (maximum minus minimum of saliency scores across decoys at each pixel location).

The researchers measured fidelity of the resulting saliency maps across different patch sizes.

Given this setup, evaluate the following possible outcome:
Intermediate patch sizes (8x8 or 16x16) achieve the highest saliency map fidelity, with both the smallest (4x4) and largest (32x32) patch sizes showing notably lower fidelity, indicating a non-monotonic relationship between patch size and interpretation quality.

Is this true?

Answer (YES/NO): NO